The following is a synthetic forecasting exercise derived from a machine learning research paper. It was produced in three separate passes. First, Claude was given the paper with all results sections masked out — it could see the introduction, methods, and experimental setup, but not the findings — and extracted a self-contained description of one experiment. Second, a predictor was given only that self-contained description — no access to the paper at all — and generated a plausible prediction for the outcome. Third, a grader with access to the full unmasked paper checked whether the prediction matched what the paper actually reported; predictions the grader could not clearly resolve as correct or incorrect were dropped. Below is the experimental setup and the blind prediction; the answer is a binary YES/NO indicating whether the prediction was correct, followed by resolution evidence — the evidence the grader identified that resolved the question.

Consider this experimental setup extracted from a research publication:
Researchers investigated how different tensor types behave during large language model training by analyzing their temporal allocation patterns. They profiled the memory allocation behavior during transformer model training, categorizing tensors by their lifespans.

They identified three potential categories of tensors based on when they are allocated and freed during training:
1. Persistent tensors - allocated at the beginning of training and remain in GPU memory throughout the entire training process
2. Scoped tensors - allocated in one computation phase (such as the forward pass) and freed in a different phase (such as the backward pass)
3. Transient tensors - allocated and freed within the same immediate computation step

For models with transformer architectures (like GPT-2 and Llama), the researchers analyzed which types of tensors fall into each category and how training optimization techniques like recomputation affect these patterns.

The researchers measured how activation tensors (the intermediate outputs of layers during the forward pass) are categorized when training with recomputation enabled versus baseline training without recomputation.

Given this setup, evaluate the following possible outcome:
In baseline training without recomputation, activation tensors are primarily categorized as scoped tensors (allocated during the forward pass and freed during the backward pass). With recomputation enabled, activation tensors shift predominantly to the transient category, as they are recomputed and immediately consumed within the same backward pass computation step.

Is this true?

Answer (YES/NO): YES